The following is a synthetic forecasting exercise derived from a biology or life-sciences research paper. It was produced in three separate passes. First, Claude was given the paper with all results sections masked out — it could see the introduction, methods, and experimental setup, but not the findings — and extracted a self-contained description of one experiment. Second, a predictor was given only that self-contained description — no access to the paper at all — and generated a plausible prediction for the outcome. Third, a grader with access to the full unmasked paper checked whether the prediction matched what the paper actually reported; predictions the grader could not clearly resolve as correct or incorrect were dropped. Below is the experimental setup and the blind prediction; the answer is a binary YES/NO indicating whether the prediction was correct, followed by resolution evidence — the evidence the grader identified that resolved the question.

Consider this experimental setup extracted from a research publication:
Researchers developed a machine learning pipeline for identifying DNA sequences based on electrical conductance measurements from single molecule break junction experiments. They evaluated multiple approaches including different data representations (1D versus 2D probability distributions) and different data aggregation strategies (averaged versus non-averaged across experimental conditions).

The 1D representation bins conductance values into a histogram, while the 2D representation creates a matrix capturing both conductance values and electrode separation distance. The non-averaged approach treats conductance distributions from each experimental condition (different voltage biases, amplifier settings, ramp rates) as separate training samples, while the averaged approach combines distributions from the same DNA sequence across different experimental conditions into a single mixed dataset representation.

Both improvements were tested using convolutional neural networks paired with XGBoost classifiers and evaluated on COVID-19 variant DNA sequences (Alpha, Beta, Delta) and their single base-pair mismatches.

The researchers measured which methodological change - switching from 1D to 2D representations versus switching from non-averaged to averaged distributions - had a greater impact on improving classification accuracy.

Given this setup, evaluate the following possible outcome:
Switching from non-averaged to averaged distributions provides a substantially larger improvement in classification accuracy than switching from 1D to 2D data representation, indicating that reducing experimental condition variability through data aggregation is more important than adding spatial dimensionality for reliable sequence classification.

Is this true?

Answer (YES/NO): YES